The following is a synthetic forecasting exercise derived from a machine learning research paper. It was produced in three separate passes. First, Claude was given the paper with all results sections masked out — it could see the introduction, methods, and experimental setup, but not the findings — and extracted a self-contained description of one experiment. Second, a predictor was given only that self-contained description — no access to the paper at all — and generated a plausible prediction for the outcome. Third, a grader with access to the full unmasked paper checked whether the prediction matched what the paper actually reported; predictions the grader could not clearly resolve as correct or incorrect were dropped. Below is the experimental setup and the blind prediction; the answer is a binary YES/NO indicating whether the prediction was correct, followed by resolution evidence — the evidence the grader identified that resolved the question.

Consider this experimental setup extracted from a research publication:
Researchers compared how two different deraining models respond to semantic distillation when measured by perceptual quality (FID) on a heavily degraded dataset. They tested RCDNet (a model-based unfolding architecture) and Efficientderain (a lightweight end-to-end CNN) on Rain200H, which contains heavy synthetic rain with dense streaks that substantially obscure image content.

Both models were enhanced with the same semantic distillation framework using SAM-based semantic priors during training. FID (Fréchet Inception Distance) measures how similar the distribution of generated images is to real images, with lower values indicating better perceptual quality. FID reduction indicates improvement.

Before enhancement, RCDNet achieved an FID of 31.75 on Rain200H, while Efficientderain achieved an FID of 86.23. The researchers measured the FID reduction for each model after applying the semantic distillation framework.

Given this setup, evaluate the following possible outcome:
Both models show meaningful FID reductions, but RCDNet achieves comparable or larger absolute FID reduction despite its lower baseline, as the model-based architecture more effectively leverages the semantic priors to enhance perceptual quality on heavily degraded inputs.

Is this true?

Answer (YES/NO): NO